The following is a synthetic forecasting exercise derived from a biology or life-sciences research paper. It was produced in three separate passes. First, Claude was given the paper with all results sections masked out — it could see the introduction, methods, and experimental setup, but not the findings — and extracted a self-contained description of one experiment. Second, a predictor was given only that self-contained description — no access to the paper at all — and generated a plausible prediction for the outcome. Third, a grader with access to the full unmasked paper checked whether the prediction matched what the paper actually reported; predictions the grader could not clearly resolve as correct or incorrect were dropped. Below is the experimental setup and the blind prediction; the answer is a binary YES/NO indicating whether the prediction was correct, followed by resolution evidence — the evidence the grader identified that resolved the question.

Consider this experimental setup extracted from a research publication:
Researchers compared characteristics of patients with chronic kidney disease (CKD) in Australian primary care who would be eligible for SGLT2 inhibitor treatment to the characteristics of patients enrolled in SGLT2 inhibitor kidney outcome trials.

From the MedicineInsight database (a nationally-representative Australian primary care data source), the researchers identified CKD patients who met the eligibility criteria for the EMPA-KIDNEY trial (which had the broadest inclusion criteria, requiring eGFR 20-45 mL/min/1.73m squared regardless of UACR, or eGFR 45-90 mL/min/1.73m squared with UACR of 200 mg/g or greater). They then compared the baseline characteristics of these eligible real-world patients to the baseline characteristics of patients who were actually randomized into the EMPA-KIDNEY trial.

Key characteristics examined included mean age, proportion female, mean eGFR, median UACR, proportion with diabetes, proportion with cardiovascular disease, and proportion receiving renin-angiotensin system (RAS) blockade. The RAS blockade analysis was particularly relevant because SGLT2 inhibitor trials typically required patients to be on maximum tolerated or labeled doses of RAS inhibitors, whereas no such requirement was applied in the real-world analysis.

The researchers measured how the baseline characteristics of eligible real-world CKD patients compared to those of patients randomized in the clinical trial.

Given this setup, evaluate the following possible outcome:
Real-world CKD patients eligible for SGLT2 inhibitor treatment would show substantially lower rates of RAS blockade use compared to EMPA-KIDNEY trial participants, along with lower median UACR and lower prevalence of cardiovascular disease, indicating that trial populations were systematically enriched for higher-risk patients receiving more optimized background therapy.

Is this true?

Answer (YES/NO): NO